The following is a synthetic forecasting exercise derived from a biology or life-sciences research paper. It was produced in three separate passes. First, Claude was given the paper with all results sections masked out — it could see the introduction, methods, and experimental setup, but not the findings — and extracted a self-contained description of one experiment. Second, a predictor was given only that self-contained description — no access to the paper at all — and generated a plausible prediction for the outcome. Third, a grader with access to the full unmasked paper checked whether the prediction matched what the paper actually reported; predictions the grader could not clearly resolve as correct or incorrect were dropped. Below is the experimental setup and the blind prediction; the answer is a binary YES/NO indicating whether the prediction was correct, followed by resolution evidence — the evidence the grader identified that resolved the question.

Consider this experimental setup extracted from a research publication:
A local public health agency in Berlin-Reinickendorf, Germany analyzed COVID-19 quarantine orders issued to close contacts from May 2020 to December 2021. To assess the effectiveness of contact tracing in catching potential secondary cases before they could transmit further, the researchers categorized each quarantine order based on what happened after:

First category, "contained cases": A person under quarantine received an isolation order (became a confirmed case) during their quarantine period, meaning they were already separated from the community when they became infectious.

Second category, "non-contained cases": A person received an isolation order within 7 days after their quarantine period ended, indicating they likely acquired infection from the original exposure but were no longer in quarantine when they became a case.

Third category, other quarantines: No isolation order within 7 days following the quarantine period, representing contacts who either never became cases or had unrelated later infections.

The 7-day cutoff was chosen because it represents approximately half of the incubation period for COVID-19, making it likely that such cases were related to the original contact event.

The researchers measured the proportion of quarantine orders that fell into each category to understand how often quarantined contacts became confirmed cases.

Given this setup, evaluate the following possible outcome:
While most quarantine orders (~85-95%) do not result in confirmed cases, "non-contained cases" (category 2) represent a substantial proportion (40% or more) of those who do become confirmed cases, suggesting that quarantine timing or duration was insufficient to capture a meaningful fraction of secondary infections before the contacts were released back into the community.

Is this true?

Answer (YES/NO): NO